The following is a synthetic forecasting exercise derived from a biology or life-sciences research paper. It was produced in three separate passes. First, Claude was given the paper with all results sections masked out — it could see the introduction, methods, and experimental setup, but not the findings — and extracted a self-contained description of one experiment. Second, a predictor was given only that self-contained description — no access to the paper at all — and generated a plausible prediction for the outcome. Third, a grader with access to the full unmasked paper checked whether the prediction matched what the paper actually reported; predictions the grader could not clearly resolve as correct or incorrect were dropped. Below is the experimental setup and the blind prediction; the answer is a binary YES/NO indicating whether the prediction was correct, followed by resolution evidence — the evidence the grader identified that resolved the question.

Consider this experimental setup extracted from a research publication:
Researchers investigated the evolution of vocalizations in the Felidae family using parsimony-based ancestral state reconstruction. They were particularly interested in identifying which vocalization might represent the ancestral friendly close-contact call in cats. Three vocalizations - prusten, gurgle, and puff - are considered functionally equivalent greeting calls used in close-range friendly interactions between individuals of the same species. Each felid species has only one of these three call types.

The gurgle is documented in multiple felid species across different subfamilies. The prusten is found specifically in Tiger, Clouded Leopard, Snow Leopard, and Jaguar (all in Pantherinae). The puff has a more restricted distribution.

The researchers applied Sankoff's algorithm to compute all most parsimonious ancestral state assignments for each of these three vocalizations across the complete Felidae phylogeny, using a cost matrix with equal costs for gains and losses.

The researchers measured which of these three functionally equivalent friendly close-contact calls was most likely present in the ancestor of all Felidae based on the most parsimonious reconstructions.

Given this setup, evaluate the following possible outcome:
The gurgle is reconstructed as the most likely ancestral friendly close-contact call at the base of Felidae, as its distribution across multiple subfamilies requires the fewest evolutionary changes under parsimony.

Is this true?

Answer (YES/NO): YES